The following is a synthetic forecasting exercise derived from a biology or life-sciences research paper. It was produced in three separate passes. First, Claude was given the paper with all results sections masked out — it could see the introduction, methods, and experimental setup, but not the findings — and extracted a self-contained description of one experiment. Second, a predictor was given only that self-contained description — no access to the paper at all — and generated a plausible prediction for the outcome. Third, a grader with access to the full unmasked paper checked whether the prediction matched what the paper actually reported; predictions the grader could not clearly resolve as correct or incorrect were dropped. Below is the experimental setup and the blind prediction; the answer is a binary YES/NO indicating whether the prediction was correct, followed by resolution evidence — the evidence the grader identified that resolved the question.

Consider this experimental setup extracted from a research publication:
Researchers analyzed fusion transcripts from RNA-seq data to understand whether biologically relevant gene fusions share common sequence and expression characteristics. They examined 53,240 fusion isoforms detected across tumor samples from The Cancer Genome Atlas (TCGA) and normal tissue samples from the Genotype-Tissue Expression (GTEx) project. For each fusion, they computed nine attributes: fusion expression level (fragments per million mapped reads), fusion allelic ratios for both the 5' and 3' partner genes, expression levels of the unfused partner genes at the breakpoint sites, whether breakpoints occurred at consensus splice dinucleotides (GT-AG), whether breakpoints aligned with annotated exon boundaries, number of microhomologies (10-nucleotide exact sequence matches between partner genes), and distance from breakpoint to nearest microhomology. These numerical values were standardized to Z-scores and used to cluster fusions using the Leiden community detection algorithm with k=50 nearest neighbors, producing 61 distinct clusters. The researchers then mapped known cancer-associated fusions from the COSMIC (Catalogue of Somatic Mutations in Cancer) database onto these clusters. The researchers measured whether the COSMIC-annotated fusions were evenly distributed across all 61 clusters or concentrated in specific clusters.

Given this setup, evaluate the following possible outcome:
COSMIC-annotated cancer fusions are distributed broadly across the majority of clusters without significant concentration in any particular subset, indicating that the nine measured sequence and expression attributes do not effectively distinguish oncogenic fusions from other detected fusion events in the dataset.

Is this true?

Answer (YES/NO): NO